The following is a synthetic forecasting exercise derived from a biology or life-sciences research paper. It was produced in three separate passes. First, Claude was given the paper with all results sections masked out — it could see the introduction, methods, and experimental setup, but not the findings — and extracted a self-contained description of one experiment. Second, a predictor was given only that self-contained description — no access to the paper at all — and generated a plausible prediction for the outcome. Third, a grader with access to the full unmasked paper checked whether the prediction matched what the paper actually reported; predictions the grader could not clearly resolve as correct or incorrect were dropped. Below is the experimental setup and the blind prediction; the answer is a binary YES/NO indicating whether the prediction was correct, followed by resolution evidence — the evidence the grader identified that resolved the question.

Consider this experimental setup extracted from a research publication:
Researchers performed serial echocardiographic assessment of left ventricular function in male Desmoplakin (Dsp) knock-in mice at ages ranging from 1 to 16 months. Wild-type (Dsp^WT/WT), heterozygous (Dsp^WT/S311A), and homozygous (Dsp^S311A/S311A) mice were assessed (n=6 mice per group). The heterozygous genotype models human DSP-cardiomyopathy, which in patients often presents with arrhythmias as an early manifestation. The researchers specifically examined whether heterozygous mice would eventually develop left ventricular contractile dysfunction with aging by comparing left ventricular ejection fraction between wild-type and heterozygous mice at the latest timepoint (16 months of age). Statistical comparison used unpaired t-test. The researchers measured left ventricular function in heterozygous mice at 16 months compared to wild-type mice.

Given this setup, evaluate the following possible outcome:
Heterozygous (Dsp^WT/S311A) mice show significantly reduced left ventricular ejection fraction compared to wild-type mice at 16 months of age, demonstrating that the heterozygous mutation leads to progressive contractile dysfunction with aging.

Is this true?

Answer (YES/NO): YES